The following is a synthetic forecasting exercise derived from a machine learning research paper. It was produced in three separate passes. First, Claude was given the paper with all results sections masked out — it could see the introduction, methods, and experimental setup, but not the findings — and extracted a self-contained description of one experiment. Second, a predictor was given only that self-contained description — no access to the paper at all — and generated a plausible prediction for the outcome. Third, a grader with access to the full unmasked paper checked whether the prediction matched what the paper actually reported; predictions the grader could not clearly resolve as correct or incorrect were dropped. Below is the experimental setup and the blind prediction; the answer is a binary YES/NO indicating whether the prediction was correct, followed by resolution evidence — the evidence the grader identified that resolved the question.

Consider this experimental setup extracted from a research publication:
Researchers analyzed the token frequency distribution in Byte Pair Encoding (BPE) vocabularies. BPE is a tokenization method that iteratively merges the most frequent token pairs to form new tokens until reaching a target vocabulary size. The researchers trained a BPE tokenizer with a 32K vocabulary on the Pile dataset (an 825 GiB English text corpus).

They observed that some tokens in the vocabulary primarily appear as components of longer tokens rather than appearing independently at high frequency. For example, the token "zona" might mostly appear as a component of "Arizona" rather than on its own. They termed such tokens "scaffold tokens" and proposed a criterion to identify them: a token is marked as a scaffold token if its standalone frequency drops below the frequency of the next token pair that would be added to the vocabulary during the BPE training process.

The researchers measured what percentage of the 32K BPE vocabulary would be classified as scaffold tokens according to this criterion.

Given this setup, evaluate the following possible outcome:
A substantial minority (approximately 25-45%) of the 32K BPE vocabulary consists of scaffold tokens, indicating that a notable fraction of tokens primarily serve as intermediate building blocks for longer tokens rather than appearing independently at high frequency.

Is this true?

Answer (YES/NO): NO